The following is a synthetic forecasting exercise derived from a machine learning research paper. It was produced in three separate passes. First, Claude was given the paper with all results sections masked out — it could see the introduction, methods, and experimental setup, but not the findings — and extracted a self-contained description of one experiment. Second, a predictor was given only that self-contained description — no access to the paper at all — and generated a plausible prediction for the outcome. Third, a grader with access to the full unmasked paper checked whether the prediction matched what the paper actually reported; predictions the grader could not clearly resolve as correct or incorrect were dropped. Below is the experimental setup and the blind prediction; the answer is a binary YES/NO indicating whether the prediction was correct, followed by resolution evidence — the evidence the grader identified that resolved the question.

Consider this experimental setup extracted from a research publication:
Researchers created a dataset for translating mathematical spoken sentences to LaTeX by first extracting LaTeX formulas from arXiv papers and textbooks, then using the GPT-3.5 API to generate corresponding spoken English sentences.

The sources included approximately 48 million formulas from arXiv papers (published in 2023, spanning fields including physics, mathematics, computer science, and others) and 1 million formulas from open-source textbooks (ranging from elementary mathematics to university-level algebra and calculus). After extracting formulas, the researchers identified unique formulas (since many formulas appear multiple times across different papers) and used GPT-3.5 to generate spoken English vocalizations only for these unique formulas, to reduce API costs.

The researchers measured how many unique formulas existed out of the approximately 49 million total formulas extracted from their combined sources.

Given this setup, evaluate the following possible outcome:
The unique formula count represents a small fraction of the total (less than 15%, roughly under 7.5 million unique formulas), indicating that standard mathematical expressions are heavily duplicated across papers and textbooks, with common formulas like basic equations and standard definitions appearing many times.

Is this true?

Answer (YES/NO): NO